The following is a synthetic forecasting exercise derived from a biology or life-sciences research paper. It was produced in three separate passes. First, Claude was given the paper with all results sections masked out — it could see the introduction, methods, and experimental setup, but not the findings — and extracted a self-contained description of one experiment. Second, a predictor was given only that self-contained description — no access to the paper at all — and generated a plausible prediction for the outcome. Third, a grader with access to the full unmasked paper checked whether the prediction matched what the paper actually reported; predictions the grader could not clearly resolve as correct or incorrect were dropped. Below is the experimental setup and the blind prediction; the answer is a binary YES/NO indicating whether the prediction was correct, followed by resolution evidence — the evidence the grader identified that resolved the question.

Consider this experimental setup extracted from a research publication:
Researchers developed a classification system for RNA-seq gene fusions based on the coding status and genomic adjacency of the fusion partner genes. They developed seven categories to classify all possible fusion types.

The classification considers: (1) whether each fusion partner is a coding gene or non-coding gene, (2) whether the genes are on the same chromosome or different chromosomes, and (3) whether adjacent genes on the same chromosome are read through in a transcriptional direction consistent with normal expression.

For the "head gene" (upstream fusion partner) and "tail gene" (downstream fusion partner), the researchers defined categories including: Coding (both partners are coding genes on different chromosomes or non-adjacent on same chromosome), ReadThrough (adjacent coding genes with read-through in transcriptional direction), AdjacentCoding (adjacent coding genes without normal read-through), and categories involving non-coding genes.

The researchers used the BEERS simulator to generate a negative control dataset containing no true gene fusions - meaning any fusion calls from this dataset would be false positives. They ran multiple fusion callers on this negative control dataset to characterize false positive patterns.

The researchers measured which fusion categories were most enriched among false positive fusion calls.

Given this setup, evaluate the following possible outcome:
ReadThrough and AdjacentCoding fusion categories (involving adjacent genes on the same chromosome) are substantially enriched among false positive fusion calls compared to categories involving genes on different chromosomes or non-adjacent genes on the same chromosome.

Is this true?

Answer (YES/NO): NO